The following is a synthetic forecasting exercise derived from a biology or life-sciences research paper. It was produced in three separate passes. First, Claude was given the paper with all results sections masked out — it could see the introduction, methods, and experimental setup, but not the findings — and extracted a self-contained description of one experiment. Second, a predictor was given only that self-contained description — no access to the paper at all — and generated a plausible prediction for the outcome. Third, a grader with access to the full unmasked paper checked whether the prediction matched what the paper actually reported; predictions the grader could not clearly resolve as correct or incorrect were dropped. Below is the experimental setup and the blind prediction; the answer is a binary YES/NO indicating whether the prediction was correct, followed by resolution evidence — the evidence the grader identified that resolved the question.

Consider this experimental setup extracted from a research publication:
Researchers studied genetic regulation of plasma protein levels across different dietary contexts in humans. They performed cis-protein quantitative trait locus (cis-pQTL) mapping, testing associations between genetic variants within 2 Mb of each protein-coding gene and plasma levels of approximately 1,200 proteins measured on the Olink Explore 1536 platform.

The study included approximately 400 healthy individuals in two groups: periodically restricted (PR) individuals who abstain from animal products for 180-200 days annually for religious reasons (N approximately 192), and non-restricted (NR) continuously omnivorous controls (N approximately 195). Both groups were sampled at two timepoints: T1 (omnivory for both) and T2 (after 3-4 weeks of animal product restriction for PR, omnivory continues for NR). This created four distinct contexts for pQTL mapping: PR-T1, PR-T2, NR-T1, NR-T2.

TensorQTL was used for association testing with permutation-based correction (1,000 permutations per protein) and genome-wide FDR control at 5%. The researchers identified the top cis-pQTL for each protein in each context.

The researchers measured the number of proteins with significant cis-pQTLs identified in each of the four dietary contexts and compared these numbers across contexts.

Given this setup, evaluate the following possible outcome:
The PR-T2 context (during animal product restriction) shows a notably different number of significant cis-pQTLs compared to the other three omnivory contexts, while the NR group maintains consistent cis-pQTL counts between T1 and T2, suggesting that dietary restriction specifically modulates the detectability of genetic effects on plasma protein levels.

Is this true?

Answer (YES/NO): NO